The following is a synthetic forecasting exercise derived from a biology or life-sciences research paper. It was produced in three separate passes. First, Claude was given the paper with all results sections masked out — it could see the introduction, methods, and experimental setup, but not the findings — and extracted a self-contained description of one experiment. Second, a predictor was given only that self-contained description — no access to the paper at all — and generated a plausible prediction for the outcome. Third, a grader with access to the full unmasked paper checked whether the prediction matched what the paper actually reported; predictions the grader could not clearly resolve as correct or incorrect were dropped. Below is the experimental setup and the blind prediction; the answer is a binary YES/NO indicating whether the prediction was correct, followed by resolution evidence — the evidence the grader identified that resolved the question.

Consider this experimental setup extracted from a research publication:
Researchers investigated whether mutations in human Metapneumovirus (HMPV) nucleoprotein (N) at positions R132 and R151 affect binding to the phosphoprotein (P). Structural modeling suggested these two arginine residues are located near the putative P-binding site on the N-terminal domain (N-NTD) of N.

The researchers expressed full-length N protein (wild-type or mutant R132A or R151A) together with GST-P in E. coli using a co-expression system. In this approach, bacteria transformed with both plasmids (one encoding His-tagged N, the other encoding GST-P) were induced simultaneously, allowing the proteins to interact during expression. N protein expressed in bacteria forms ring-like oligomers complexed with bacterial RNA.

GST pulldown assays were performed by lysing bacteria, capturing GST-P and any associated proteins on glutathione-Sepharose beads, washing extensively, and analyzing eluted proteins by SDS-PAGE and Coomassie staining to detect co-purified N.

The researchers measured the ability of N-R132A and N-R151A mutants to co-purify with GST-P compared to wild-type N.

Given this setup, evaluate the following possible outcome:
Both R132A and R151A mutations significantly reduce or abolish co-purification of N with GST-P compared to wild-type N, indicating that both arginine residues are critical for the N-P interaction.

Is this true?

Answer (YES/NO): YES